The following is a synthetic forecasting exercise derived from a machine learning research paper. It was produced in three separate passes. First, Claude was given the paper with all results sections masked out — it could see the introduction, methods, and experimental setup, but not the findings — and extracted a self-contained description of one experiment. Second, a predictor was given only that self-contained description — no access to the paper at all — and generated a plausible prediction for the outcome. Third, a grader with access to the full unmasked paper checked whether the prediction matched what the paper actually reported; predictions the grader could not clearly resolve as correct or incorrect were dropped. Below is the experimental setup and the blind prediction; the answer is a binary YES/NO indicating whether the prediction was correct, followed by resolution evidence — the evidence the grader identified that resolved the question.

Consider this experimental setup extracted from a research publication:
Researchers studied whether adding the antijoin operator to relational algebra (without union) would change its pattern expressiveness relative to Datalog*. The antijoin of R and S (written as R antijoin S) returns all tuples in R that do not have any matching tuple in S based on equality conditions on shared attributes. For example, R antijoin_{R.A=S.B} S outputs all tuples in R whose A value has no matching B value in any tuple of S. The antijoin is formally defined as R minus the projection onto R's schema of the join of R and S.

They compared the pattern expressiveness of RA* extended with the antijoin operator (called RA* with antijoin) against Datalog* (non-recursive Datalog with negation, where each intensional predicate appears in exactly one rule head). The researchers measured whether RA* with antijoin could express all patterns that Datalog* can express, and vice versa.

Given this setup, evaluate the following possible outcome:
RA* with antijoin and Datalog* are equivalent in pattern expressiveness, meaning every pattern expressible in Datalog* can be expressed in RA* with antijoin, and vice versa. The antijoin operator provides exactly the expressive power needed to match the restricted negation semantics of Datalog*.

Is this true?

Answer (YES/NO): YES